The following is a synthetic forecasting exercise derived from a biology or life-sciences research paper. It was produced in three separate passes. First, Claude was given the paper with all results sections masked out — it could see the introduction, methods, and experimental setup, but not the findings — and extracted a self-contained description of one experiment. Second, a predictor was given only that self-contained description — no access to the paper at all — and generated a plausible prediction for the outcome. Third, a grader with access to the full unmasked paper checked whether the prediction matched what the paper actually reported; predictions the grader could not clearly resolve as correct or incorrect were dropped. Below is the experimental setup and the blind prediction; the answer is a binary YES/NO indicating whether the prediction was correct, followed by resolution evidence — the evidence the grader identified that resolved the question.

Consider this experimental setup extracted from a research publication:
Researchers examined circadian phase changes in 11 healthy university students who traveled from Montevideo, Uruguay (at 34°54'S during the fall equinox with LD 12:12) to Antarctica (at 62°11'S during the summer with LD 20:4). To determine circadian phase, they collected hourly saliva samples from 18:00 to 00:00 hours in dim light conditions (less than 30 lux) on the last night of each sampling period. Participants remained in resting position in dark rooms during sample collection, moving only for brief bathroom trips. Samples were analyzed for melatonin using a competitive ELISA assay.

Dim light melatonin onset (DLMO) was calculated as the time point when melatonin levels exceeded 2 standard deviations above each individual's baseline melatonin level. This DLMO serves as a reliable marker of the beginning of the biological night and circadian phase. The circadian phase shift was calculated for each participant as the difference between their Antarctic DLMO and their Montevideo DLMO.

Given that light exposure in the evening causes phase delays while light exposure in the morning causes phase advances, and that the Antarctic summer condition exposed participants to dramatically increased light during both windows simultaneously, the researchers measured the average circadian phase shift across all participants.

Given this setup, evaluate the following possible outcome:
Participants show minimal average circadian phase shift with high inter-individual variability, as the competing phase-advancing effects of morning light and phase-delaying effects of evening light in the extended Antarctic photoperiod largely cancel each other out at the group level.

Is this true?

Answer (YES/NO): YES